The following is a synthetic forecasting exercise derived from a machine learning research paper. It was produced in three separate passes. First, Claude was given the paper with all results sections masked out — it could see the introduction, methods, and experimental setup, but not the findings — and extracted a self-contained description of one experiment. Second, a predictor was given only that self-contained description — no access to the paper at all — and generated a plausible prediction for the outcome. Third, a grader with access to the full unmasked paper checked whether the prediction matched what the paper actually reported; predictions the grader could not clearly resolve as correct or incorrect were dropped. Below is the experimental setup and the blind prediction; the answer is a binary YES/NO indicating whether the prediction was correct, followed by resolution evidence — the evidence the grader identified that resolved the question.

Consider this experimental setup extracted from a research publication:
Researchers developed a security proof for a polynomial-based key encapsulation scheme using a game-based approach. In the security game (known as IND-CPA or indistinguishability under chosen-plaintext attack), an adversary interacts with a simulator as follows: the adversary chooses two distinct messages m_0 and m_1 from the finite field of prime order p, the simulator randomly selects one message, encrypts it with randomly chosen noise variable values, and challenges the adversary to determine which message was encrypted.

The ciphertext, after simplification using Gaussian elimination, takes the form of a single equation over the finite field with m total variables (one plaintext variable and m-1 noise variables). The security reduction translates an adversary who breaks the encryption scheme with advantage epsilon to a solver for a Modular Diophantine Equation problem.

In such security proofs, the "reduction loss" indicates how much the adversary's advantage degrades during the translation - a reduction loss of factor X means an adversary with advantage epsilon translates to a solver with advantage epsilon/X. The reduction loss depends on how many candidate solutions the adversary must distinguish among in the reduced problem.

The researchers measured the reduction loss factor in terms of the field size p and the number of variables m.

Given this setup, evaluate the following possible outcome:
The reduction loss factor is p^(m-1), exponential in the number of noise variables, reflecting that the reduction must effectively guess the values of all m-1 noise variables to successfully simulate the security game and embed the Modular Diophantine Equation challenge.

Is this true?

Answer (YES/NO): NO